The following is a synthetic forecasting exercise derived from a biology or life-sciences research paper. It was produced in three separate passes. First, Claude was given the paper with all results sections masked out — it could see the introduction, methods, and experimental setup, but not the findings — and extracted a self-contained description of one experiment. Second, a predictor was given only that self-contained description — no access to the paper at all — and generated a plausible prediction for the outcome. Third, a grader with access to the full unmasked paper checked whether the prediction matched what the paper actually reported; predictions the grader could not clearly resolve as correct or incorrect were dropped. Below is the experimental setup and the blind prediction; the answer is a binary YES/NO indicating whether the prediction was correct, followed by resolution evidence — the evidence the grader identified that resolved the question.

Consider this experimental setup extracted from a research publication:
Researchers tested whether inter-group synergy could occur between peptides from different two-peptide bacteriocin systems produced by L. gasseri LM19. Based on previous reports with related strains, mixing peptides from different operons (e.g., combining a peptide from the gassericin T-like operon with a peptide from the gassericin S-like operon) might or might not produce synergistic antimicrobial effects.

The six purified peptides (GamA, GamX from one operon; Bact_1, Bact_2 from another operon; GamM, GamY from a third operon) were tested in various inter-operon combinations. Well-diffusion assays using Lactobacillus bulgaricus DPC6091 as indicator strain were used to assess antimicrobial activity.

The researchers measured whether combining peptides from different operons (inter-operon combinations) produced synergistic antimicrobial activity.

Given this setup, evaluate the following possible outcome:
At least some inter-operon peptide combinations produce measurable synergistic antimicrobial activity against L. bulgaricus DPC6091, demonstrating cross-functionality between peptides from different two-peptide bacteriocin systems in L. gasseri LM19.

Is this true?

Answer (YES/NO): NO